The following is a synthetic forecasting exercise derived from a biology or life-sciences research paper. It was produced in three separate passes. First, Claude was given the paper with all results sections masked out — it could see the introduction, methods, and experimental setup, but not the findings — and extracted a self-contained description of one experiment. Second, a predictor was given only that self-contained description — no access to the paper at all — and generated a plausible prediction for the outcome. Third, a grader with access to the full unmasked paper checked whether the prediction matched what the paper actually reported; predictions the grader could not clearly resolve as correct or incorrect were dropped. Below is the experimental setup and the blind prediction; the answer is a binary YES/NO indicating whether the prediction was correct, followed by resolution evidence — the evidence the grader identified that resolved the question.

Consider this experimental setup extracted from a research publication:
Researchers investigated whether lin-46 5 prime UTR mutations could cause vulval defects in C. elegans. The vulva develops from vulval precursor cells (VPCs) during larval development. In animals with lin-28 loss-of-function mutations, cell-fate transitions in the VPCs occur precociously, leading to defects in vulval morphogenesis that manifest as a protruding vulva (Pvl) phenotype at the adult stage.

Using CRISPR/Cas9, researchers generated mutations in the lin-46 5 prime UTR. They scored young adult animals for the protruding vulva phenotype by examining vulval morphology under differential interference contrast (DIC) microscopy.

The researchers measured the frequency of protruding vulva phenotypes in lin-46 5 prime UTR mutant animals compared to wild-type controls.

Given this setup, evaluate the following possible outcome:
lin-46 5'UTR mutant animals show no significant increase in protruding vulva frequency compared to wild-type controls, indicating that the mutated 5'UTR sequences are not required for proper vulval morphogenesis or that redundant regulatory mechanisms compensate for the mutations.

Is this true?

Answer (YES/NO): NO